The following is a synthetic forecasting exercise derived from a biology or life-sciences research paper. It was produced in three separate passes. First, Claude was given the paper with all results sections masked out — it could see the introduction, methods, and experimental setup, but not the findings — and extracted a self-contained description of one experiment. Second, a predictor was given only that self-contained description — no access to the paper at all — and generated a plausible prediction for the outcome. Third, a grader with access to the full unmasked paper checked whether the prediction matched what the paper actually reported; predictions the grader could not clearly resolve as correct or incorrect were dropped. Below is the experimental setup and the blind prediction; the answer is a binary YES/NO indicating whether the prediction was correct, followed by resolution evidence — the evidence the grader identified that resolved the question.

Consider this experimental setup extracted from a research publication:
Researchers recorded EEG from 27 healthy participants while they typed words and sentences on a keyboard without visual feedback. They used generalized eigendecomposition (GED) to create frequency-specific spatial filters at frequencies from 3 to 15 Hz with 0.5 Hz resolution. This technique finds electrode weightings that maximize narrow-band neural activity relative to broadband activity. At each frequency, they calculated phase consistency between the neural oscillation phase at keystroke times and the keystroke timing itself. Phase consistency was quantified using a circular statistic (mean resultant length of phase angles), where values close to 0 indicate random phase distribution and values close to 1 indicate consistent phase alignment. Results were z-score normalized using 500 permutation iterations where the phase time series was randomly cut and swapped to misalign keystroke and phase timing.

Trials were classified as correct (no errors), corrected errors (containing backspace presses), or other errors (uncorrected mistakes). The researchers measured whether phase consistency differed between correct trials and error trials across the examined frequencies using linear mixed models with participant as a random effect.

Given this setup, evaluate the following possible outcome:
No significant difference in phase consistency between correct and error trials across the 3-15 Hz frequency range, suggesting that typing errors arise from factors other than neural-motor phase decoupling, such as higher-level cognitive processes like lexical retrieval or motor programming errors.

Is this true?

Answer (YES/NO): YES